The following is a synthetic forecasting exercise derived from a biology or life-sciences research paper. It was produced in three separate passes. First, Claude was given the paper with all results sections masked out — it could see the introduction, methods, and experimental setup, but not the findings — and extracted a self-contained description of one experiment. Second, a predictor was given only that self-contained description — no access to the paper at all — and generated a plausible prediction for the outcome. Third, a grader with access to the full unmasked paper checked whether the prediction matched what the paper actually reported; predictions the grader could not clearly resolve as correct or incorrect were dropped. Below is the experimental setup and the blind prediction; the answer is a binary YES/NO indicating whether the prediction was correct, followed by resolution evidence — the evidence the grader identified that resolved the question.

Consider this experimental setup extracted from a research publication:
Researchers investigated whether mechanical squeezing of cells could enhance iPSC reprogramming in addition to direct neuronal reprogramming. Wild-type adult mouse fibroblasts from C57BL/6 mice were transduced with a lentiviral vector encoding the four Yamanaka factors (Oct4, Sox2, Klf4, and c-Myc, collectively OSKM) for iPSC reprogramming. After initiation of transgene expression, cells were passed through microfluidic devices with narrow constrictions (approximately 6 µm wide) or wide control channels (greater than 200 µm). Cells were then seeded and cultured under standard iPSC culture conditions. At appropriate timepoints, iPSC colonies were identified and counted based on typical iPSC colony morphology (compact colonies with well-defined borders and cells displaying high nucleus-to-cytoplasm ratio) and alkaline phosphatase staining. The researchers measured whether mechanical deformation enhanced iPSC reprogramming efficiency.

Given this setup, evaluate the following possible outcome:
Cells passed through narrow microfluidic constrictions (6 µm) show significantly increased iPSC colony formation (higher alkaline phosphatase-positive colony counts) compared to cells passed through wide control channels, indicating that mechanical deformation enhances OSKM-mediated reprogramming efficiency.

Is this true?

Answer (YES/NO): YES